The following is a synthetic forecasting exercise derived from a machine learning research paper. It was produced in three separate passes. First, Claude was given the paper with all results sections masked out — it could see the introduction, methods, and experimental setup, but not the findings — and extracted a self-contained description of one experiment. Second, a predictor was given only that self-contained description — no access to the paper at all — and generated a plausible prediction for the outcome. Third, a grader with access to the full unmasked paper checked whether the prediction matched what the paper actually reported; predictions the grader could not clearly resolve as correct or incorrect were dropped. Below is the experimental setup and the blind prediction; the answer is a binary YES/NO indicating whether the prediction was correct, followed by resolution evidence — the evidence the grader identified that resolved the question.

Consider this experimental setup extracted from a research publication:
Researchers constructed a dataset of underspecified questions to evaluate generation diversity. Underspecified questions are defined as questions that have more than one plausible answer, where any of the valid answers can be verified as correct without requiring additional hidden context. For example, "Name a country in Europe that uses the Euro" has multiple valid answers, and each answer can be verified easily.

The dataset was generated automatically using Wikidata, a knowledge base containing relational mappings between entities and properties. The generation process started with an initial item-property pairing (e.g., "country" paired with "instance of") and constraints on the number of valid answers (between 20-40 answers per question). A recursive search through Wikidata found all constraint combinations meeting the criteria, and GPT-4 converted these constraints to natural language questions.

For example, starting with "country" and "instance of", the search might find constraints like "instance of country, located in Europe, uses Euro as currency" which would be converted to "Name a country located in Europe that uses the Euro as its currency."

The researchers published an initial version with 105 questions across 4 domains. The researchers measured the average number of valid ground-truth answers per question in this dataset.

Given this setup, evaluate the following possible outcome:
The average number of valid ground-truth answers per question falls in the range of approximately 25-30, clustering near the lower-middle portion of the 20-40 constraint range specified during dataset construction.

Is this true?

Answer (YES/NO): YES